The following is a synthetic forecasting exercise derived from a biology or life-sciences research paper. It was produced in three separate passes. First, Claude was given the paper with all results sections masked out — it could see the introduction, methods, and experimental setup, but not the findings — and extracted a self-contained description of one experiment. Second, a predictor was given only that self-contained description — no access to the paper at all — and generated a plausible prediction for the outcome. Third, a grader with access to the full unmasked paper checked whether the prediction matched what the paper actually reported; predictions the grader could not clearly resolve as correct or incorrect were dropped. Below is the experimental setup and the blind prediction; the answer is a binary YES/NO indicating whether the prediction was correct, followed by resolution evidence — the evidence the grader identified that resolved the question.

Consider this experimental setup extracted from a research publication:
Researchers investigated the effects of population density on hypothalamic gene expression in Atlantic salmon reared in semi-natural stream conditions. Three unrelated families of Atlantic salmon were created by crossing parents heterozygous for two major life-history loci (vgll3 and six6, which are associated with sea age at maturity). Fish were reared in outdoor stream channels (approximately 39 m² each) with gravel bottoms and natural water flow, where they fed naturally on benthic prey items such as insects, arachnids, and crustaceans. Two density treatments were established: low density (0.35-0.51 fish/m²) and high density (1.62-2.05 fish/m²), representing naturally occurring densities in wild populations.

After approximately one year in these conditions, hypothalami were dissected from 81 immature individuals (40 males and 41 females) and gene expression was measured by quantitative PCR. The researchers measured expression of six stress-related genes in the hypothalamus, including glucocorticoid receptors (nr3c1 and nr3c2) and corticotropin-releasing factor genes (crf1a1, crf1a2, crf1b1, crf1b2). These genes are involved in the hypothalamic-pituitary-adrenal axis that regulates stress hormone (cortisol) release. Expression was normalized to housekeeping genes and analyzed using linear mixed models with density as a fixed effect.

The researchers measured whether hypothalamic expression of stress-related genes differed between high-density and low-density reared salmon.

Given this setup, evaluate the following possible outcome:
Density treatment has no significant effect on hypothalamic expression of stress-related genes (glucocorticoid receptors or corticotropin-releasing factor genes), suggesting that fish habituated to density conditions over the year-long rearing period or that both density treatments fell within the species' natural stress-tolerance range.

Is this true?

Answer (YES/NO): NO